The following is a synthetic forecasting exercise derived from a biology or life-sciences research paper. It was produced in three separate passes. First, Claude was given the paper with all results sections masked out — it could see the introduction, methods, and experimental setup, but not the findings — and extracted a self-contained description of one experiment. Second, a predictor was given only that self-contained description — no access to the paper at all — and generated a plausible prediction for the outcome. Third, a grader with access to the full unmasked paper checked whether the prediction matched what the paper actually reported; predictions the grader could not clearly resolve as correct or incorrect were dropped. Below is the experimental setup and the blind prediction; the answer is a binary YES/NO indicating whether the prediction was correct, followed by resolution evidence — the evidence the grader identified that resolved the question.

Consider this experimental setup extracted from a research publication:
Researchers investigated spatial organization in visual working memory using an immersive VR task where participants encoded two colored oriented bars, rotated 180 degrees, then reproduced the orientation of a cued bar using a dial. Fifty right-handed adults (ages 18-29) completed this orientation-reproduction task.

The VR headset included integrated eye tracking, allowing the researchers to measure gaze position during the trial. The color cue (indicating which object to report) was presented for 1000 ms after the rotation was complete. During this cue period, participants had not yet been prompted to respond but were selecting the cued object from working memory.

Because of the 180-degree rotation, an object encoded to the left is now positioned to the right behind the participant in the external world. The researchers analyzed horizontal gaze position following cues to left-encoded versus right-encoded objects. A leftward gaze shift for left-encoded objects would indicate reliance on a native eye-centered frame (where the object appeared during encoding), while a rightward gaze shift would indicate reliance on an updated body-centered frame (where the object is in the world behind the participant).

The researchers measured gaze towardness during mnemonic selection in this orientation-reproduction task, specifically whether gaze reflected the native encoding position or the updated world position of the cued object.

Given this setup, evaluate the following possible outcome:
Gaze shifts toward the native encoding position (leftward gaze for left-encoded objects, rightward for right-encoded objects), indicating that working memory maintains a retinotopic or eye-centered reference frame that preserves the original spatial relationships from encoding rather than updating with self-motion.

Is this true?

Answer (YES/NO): YES